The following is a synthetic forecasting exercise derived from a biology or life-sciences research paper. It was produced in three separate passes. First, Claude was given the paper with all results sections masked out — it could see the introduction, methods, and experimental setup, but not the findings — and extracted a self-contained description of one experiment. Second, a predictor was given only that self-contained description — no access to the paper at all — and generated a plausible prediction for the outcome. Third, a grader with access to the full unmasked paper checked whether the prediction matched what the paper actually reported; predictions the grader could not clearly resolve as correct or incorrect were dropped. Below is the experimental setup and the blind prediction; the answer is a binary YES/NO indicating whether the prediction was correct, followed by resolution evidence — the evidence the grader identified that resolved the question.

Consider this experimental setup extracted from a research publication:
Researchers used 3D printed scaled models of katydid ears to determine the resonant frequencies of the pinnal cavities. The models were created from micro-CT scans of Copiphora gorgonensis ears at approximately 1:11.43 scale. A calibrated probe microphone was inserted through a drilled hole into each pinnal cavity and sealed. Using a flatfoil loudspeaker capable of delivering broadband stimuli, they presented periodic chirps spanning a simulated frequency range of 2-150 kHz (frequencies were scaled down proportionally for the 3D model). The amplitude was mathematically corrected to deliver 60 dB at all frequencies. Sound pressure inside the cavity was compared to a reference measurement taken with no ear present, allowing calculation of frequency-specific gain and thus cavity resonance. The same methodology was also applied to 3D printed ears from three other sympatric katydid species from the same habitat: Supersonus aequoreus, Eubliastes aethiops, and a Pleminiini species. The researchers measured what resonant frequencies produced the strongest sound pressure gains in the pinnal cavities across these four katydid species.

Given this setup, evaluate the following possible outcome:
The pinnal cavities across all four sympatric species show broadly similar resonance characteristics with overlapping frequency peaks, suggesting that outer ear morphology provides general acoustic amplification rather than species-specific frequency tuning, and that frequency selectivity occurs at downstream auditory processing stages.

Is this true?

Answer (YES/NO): NO